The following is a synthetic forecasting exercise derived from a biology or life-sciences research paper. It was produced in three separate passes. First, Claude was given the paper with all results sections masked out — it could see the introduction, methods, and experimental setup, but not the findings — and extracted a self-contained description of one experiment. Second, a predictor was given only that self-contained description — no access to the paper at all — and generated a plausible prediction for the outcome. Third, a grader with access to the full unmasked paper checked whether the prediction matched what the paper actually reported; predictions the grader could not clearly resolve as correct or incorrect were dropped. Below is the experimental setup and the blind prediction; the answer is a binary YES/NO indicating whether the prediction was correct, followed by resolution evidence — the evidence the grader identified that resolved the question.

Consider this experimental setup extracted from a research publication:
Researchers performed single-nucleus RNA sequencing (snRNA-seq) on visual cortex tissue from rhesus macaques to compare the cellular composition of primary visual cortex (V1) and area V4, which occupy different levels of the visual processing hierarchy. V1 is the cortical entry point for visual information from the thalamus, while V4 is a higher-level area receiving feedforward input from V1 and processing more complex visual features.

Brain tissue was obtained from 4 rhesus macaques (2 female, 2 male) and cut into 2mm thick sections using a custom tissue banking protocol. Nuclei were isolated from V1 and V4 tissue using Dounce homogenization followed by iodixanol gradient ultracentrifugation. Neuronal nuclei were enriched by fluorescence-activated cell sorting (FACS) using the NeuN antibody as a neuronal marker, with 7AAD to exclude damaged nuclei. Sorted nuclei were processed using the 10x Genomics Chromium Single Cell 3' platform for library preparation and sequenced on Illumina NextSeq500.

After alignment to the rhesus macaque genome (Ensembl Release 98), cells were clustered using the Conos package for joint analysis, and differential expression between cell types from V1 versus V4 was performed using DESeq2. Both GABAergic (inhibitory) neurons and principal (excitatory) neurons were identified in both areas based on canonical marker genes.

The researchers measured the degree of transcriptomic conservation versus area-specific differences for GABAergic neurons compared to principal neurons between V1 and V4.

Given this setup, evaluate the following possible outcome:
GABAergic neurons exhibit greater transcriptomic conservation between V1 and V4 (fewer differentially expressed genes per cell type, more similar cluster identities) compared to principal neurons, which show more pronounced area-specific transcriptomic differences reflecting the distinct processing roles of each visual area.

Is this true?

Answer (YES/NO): YES